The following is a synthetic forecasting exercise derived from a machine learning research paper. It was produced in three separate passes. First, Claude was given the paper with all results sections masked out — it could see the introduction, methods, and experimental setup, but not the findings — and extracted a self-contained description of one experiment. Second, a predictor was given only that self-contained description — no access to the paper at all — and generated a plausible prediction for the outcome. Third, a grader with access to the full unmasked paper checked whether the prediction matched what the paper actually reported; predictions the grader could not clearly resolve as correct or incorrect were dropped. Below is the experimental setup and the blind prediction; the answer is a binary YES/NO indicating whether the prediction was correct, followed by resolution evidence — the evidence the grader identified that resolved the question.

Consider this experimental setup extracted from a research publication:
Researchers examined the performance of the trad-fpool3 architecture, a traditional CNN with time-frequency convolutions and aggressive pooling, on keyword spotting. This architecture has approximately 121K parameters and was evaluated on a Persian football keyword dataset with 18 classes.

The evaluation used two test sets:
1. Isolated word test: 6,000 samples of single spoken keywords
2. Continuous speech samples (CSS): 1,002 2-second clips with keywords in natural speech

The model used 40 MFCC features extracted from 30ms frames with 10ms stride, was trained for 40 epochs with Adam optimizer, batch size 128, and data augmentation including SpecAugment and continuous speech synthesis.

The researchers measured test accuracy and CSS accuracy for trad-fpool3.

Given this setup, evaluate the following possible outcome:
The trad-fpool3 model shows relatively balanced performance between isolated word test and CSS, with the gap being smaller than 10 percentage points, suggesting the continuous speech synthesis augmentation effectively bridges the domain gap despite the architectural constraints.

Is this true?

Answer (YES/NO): NO